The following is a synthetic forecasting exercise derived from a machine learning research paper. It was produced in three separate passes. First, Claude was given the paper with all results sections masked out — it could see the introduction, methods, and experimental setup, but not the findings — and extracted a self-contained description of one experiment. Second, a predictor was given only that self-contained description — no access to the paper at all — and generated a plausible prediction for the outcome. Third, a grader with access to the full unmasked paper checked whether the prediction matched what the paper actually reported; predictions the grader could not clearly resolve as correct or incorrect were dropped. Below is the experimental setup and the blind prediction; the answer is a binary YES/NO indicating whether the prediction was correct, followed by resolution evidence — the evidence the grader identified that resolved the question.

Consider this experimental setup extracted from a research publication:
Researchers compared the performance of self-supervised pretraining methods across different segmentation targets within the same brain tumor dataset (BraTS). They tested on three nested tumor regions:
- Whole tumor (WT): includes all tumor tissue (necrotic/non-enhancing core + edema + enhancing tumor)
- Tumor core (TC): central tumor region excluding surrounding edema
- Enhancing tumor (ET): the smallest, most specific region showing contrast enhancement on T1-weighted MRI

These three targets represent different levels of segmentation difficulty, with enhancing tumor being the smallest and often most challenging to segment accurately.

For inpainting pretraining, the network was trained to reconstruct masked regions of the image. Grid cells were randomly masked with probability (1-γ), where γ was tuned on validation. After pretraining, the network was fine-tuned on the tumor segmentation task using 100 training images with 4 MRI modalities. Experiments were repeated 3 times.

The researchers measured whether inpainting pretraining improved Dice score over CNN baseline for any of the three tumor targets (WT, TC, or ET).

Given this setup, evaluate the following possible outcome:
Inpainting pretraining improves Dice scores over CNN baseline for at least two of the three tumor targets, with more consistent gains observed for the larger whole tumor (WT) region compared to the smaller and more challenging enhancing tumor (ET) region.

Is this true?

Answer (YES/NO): NO